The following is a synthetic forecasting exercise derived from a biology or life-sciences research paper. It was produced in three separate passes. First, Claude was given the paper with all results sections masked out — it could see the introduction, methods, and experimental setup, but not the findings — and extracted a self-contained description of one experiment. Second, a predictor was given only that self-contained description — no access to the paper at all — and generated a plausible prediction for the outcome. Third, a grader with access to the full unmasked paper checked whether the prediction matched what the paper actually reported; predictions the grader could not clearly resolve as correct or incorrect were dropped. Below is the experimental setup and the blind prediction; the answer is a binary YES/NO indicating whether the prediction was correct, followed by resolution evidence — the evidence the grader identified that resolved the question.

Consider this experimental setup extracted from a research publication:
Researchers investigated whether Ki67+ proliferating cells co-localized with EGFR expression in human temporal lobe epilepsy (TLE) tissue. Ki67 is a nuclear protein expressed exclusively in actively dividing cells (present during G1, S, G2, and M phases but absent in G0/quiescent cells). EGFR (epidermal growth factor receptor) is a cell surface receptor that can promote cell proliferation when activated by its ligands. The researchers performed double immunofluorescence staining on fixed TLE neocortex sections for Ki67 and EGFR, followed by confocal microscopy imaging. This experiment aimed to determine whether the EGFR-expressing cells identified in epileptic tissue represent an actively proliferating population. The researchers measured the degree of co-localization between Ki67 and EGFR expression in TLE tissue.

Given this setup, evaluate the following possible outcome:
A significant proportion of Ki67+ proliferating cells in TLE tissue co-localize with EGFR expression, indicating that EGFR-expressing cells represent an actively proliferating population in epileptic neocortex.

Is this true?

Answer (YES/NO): NO